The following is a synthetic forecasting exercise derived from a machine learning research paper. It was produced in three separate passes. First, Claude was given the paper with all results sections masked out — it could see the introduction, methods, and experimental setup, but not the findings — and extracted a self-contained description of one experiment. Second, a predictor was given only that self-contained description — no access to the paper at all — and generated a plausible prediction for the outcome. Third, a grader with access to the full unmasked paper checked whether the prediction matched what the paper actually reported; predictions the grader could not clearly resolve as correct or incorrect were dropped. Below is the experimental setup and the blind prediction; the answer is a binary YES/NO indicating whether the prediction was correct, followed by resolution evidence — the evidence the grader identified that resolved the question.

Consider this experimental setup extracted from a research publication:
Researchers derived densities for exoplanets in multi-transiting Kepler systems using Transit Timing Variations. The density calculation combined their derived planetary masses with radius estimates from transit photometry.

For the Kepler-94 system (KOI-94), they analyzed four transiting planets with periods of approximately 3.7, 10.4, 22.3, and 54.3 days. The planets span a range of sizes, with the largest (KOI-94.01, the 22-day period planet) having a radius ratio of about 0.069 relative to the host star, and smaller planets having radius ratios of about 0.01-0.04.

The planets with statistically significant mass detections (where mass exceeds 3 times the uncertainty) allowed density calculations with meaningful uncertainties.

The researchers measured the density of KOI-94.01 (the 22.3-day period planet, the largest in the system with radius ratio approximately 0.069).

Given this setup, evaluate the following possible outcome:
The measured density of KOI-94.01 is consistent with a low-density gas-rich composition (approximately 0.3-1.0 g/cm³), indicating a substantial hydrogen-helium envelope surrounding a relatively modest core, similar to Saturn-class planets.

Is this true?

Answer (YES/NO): YES